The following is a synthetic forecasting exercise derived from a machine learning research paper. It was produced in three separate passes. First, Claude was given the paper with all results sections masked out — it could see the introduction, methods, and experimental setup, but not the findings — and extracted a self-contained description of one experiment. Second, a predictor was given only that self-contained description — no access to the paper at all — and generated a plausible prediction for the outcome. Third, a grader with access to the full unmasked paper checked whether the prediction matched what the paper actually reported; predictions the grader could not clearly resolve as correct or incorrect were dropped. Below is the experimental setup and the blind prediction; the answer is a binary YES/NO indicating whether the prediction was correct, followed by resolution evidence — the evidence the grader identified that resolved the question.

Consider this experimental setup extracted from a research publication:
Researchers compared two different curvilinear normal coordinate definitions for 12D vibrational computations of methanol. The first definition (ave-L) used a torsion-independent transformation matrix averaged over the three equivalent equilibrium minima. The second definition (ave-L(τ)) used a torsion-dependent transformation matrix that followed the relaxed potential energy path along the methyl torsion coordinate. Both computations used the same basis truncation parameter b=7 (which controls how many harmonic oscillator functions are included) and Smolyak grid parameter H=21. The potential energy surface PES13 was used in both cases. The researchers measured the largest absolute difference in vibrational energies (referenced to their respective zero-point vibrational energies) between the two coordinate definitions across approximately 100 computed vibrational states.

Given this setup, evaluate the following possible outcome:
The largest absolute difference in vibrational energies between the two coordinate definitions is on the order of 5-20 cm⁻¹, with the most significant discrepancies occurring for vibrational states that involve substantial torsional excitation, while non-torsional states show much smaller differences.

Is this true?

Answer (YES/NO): NO